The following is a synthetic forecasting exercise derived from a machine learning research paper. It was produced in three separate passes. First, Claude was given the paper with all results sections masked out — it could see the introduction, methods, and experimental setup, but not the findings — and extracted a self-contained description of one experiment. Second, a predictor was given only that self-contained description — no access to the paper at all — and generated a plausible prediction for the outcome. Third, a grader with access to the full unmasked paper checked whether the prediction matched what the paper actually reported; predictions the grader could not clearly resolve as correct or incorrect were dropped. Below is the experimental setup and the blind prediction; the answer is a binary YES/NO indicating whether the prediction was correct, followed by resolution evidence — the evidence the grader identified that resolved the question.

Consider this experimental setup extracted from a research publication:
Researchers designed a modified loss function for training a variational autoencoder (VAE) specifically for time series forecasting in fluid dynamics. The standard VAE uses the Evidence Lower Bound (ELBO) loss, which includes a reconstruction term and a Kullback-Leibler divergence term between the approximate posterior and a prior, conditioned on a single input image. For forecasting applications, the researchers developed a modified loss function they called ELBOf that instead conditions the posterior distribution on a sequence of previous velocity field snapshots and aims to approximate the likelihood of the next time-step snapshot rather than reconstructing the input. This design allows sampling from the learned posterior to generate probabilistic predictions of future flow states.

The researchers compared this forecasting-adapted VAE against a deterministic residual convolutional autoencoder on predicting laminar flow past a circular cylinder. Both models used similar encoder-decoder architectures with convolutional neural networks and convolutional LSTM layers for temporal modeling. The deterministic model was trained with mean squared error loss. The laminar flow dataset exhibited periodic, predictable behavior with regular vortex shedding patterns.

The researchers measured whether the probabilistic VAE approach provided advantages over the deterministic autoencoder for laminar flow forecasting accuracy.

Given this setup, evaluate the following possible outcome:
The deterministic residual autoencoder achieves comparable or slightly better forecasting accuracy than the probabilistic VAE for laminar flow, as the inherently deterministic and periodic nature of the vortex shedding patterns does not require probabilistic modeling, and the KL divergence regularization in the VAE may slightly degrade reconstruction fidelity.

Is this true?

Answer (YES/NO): NO